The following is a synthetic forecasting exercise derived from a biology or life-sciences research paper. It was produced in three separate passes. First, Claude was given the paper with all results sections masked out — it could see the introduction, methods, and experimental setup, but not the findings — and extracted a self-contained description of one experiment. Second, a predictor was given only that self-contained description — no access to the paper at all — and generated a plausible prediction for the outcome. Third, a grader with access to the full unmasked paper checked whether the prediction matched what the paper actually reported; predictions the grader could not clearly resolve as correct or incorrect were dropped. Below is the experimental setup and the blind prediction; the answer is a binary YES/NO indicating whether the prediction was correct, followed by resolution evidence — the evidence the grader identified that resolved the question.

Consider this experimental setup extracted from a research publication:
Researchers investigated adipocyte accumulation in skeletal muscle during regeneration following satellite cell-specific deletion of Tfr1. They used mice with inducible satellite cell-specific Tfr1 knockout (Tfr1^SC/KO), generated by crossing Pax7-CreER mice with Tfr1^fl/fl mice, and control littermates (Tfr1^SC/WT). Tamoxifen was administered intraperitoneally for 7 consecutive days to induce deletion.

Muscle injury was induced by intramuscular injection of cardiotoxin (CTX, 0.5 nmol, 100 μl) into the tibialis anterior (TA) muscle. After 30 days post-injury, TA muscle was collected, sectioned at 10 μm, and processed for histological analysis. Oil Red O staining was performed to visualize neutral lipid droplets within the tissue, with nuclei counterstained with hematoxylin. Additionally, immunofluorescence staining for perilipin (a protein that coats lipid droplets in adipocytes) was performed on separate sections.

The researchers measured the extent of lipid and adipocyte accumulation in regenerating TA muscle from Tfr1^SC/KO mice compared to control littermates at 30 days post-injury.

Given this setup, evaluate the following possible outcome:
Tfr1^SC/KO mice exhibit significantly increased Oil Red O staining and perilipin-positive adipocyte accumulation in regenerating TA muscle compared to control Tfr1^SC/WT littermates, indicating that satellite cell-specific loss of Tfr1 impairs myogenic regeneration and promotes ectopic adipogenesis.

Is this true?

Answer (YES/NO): YES